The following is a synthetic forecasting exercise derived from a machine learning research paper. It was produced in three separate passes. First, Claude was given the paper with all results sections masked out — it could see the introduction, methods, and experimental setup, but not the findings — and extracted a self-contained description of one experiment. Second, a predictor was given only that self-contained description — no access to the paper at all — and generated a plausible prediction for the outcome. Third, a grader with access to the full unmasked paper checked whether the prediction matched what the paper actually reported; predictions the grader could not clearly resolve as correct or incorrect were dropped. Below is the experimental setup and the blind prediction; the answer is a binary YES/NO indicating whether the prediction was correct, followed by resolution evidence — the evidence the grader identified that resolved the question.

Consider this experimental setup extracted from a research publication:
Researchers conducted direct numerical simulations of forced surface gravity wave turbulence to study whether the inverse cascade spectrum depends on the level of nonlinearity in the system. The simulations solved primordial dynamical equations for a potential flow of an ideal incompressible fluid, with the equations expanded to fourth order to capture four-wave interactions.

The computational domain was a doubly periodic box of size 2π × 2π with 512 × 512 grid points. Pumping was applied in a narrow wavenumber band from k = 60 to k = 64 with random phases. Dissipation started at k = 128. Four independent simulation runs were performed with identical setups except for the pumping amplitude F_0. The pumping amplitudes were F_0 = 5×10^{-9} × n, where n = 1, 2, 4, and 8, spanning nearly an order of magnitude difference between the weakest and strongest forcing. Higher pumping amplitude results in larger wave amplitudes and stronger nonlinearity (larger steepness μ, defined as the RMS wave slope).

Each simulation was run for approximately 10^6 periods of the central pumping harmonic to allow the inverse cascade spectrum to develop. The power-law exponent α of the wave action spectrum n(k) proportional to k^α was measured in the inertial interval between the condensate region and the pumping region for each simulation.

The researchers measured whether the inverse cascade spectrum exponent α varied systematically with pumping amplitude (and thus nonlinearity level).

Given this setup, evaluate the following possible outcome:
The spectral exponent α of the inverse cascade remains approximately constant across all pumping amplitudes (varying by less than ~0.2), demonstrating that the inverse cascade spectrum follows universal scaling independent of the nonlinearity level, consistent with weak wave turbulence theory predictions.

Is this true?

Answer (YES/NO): NO